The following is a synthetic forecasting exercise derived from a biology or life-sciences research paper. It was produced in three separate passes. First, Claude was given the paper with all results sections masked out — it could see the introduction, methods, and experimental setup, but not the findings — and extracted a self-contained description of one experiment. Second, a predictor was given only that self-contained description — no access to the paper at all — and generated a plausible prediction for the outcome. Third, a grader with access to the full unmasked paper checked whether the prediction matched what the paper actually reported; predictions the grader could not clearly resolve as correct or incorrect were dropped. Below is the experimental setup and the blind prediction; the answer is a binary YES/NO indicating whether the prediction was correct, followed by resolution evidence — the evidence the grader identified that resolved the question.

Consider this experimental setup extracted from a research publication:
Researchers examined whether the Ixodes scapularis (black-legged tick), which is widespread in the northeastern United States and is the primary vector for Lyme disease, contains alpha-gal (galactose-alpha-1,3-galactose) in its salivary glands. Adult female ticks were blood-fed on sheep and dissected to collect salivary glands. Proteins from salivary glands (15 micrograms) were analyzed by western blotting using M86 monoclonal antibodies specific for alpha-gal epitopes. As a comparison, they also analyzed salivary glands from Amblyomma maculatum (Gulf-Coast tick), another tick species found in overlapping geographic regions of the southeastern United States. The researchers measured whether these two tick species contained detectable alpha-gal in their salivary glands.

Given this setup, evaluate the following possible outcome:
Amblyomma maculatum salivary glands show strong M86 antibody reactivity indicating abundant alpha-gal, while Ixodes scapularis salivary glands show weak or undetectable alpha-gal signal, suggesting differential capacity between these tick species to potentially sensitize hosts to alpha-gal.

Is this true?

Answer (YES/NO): NO